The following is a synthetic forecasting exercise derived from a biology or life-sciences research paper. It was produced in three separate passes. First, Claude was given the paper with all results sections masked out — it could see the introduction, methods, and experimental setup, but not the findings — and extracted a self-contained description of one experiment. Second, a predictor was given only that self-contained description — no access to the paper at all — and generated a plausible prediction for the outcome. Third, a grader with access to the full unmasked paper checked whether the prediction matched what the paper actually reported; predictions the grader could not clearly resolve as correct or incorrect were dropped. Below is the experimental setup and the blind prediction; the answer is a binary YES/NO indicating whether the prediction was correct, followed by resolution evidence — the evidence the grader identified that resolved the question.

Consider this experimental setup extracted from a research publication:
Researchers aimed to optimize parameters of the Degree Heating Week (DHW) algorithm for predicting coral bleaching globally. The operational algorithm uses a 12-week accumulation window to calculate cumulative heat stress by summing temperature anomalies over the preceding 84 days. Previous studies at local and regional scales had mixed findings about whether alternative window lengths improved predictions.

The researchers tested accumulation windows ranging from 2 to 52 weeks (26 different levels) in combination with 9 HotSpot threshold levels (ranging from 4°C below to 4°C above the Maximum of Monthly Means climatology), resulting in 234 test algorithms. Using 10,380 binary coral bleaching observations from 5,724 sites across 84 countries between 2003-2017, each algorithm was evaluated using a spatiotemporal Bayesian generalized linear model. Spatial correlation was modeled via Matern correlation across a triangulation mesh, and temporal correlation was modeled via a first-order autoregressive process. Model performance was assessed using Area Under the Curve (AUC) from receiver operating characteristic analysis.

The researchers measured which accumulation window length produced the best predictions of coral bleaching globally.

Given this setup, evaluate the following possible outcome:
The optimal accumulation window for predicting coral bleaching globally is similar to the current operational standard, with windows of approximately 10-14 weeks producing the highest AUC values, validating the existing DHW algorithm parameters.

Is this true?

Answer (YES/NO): NO